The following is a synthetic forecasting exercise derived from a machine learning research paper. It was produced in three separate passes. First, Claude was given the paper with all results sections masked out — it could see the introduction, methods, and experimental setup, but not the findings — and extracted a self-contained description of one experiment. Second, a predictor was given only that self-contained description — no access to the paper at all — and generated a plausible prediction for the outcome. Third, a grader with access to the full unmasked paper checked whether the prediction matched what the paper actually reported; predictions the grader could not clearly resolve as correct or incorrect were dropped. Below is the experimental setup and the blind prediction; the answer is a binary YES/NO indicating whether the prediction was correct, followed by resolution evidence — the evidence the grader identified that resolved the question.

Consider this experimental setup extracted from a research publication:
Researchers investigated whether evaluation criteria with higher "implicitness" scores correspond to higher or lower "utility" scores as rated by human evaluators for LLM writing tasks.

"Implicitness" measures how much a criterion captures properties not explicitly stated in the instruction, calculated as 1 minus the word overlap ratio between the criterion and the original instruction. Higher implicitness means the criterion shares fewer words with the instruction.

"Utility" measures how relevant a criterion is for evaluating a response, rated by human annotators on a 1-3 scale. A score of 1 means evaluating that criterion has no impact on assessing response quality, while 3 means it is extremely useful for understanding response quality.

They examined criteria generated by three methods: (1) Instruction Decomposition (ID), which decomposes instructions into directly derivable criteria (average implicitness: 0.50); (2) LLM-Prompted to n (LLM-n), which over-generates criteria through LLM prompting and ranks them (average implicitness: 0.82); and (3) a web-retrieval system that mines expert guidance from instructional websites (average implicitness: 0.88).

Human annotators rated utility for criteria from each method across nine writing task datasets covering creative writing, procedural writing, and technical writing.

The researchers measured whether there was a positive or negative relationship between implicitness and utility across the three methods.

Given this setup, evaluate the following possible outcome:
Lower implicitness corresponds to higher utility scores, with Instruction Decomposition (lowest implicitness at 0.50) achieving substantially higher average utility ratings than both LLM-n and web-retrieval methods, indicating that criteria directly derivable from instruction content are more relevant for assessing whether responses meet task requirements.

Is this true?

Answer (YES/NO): YES